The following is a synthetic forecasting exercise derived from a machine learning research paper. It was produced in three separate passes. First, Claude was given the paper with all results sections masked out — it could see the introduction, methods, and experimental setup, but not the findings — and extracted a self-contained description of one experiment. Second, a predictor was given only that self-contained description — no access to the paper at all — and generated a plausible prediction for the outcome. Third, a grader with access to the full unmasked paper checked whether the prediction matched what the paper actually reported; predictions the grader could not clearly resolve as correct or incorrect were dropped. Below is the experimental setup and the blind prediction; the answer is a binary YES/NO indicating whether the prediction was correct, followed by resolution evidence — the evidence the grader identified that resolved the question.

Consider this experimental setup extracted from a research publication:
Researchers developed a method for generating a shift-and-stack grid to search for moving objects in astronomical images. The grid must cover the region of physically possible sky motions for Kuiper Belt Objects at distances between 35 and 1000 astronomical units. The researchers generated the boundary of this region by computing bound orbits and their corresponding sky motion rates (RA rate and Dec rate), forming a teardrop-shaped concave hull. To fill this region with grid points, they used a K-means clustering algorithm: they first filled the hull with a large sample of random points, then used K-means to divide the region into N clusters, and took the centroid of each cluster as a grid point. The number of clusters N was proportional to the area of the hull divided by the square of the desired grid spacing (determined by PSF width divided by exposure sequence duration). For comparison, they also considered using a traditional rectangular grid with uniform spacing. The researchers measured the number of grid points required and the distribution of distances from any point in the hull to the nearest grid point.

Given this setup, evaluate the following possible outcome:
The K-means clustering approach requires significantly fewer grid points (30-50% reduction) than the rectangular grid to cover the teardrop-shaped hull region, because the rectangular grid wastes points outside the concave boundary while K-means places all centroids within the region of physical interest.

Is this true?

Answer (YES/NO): NO